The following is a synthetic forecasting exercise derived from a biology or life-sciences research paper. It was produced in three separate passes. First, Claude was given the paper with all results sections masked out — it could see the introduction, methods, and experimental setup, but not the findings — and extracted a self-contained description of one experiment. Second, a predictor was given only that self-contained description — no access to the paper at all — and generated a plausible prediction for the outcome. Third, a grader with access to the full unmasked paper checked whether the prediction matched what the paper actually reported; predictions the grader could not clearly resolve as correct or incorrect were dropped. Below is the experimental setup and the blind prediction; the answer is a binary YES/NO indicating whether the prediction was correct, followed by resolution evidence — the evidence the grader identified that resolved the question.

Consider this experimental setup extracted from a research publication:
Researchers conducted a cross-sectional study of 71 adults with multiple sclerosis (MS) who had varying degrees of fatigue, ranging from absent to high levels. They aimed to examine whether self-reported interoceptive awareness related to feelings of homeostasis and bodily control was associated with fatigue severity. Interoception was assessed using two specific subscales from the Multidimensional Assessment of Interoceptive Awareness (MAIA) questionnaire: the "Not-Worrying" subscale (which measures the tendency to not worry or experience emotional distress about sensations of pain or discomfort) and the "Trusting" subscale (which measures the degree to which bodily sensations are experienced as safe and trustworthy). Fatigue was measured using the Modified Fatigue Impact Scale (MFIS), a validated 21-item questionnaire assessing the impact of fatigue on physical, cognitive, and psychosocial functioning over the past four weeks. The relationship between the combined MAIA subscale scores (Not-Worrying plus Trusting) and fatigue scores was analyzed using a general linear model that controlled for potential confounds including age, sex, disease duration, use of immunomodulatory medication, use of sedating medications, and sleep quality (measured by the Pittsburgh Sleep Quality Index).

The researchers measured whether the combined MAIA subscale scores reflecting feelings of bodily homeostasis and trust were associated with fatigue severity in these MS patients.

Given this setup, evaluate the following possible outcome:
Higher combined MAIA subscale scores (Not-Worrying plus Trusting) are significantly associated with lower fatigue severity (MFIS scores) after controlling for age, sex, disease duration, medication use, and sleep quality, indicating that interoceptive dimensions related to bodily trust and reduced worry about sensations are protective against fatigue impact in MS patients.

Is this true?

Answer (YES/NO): YES